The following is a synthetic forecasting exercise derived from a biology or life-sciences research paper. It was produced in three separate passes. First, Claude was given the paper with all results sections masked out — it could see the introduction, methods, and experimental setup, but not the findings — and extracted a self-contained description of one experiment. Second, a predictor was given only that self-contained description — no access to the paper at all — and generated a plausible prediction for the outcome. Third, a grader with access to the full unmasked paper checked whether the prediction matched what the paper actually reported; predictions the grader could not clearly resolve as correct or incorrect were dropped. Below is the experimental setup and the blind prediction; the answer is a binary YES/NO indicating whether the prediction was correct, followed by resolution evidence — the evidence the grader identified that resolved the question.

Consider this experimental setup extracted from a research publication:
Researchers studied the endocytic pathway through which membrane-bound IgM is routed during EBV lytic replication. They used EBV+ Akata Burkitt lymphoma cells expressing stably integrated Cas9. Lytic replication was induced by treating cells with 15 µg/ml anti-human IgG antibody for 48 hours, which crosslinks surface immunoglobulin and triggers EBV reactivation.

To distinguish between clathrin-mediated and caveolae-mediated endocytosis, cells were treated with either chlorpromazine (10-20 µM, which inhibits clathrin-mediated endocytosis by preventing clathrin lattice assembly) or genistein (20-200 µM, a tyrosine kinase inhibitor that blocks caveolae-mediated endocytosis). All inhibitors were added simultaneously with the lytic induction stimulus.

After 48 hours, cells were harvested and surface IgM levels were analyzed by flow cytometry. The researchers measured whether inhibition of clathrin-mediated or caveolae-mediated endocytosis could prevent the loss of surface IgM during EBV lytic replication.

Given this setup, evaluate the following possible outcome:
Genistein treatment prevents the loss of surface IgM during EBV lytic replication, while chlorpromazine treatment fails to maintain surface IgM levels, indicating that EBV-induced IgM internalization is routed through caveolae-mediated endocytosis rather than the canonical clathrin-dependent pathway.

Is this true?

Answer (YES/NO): YES